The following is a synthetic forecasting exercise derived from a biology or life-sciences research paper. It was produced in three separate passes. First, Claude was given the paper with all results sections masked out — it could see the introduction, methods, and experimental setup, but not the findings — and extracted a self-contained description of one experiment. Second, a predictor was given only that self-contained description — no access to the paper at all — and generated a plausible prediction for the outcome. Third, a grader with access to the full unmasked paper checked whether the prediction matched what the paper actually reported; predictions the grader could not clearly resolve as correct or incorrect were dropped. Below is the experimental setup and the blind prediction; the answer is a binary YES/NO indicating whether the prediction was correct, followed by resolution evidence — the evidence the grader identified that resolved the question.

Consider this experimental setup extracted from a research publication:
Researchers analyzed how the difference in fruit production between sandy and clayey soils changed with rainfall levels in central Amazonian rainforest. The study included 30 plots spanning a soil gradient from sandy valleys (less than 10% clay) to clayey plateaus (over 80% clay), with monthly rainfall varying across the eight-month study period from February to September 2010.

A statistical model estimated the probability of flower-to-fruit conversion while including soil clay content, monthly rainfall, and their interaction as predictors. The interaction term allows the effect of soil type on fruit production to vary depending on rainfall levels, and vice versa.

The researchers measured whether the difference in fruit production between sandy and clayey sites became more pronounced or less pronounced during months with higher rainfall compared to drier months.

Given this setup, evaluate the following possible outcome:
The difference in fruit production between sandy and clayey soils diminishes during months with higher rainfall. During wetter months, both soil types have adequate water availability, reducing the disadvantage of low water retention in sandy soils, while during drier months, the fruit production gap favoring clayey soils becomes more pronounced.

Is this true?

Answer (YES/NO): NO